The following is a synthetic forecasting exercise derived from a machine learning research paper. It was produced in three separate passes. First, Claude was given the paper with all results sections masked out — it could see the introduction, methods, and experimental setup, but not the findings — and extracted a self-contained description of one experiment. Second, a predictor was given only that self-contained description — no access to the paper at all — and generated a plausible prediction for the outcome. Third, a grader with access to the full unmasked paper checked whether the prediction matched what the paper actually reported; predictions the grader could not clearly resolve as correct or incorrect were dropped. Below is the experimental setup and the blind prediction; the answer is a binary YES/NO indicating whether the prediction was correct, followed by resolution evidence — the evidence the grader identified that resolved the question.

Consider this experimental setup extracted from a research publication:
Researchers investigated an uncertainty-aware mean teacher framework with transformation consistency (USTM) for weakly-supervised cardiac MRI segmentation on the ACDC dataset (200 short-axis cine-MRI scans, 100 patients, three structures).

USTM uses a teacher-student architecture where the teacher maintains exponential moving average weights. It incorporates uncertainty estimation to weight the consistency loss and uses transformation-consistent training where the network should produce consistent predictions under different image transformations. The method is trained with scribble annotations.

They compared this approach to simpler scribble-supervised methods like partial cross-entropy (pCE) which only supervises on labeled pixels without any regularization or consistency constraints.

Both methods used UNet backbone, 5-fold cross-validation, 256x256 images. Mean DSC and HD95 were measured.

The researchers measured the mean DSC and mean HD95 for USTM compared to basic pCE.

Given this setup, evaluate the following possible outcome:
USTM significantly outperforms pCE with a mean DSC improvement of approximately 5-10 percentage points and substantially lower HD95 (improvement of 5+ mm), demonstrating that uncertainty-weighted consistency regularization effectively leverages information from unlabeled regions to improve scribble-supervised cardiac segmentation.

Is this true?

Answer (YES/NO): YES